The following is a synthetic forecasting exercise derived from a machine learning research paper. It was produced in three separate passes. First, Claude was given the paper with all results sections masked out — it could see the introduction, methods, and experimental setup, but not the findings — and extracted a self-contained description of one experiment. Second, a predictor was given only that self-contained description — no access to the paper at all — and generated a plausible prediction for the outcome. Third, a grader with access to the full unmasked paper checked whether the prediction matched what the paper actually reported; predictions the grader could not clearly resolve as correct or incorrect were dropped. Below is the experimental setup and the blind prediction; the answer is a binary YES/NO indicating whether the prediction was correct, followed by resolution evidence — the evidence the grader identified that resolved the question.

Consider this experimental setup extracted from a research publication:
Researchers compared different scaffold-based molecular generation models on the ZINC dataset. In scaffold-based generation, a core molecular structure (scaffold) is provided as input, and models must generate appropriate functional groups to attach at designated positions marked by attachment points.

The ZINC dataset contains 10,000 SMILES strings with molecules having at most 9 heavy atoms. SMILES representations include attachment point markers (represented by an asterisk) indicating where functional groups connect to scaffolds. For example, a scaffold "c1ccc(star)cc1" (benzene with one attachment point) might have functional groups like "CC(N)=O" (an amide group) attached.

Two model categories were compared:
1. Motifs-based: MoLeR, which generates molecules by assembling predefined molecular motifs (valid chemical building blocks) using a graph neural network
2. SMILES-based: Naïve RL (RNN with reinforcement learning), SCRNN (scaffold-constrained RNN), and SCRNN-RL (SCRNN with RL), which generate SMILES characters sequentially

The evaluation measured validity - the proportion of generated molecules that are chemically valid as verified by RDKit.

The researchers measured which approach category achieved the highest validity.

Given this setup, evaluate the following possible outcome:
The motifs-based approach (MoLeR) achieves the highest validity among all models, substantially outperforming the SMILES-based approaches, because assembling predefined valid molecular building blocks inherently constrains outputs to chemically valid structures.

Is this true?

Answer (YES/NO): NO